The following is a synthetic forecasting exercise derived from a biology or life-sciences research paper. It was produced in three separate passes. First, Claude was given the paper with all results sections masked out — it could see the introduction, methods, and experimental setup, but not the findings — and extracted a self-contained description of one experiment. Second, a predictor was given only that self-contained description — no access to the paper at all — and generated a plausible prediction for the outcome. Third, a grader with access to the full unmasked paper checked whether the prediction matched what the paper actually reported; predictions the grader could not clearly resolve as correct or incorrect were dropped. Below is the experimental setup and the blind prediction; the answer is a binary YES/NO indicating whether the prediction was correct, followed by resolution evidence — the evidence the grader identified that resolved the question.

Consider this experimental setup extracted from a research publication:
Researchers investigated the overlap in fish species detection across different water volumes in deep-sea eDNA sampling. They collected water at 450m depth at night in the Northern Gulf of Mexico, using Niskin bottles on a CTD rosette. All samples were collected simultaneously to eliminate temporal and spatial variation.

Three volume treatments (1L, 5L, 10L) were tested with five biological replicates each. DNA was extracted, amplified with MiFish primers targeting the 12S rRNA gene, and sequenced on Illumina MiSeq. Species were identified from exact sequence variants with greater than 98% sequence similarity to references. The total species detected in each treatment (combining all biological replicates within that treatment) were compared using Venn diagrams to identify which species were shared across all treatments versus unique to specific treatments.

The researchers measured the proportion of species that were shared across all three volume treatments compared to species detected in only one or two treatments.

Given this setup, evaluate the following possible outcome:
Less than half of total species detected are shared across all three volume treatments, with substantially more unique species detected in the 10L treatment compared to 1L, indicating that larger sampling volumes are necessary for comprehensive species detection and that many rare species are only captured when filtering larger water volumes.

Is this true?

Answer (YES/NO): YES